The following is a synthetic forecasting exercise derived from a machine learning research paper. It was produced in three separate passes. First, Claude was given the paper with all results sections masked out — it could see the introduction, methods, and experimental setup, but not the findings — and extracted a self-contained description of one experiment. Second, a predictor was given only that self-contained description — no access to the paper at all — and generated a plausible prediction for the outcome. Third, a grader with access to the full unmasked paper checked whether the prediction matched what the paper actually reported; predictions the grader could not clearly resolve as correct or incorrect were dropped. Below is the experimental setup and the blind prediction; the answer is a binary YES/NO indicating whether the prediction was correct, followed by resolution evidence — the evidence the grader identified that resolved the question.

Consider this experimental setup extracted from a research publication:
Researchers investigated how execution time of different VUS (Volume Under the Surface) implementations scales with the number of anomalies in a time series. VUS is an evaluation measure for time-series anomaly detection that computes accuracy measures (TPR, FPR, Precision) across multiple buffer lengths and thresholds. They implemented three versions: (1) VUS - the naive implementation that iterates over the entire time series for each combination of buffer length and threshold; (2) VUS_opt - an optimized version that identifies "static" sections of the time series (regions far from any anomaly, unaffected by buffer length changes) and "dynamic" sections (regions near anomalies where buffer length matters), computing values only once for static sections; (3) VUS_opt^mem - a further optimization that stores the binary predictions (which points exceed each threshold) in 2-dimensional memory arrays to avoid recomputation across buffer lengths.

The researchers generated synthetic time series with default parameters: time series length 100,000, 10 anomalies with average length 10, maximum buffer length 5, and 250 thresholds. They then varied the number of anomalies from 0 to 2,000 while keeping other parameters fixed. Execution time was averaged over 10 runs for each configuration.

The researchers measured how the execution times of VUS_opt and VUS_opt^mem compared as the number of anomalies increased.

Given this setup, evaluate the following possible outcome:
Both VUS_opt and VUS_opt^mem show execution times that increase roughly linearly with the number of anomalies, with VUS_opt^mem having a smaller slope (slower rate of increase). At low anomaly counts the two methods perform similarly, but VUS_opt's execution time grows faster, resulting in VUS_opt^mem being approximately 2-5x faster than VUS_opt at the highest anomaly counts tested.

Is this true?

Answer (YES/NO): NO